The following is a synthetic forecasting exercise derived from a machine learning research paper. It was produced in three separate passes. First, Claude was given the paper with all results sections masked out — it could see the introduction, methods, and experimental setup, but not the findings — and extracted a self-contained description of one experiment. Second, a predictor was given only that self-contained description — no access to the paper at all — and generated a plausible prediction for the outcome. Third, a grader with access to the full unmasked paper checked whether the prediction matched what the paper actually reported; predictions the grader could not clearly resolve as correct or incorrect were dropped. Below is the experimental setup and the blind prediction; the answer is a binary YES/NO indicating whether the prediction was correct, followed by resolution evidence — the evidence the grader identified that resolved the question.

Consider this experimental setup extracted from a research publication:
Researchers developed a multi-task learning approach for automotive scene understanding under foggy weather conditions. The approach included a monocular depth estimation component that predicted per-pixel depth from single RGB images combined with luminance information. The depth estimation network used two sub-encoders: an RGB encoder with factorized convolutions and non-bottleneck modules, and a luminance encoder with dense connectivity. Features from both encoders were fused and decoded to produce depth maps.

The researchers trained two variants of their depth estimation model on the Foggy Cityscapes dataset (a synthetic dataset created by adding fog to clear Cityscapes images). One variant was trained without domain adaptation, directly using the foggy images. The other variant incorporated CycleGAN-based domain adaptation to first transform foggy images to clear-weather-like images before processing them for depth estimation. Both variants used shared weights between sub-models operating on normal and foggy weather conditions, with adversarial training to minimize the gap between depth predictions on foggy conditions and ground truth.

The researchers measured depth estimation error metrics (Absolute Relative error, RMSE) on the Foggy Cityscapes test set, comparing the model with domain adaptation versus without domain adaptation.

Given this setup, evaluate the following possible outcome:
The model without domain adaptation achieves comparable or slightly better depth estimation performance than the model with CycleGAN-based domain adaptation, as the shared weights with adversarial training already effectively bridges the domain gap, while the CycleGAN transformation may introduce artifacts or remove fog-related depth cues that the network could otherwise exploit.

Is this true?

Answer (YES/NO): YES